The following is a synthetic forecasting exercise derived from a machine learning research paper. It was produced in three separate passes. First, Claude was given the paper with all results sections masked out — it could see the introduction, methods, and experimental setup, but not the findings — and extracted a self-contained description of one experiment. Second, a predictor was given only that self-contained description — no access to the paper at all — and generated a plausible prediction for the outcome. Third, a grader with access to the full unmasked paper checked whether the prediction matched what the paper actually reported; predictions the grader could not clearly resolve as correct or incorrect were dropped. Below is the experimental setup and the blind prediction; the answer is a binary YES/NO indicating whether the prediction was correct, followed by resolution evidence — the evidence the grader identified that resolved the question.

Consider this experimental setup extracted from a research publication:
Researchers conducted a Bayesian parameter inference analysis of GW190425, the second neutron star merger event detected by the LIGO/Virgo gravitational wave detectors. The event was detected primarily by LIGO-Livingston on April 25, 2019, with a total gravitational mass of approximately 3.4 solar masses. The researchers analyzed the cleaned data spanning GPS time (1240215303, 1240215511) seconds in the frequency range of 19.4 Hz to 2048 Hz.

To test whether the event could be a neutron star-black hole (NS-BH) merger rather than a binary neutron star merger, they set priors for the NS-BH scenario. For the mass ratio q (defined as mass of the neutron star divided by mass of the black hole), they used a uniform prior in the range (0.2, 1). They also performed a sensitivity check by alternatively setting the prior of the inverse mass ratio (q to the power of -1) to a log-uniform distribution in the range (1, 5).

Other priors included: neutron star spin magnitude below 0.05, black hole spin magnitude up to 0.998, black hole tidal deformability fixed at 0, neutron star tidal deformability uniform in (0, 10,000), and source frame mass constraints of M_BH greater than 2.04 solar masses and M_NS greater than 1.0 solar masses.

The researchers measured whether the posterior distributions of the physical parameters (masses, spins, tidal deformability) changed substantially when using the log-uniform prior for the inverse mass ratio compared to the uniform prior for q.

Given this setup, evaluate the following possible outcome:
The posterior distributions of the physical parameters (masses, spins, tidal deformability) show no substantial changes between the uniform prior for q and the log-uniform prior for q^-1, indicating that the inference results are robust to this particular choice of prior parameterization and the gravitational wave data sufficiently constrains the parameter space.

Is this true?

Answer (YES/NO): YES